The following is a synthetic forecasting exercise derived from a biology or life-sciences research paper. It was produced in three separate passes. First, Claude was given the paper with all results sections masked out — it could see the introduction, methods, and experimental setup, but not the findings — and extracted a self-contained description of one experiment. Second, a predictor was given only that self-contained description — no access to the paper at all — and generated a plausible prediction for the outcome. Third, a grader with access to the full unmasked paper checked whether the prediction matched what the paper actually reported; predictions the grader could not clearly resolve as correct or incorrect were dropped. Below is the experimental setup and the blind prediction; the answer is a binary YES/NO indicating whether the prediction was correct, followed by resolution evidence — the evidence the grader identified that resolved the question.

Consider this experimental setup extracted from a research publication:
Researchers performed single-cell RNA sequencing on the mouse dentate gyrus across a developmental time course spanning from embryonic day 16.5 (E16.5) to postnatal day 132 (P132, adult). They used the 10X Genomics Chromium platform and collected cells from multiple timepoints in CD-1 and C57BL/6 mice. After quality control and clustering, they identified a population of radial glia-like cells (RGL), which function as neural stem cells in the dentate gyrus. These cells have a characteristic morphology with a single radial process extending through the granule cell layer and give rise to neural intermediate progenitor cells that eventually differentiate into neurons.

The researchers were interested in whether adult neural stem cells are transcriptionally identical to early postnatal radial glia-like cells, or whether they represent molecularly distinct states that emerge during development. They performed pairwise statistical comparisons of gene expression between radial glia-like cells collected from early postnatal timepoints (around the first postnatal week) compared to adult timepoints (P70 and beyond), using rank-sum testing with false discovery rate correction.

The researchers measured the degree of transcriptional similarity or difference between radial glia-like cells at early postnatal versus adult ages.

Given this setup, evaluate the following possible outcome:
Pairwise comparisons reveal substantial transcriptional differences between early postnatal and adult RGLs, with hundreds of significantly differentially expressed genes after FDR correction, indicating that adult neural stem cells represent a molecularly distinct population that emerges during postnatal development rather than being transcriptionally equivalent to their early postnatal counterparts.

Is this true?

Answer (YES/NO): NO